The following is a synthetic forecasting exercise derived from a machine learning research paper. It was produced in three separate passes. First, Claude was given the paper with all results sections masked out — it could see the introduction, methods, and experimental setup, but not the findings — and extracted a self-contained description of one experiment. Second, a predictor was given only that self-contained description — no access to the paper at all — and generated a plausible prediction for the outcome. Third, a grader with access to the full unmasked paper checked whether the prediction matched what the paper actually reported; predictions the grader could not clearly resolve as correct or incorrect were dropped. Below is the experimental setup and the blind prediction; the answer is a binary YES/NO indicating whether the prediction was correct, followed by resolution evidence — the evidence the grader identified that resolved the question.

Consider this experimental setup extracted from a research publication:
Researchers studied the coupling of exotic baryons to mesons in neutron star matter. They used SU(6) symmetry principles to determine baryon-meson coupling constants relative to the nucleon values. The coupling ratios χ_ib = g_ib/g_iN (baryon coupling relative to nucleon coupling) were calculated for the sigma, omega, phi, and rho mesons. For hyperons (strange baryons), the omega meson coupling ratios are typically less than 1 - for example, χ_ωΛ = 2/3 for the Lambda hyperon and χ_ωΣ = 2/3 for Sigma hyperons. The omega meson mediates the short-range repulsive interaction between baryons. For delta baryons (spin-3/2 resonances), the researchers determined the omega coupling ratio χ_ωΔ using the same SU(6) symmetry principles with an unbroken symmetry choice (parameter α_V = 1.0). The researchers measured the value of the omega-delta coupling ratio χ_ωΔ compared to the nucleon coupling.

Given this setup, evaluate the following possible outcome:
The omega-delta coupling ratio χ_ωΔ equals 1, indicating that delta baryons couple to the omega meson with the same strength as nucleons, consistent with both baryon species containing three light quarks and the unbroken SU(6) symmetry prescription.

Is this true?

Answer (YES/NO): YES